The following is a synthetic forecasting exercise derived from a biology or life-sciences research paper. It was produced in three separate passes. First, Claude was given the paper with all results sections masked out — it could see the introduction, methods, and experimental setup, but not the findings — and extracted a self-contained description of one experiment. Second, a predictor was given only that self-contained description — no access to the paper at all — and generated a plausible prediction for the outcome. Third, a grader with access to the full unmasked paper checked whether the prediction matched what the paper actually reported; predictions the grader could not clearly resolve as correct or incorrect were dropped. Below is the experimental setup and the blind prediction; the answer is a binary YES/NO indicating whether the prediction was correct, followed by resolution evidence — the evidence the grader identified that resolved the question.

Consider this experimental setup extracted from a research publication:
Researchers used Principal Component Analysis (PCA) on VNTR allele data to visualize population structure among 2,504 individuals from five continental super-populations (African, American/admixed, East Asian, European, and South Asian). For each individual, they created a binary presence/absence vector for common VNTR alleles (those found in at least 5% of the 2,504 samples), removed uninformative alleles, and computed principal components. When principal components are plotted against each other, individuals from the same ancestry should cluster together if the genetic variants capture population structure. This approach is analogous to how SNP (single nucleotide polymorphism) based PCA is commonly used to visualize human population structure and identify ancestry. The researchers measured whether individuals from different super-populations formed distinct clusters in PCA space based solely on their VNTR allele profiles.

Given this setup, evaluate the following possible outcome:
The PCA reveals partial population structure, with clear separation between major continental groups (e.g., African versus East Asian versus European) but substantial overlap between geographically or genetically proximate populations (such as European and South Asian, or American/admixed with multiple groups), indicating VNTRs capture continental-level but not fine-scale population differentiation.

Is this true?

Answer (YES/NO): YES